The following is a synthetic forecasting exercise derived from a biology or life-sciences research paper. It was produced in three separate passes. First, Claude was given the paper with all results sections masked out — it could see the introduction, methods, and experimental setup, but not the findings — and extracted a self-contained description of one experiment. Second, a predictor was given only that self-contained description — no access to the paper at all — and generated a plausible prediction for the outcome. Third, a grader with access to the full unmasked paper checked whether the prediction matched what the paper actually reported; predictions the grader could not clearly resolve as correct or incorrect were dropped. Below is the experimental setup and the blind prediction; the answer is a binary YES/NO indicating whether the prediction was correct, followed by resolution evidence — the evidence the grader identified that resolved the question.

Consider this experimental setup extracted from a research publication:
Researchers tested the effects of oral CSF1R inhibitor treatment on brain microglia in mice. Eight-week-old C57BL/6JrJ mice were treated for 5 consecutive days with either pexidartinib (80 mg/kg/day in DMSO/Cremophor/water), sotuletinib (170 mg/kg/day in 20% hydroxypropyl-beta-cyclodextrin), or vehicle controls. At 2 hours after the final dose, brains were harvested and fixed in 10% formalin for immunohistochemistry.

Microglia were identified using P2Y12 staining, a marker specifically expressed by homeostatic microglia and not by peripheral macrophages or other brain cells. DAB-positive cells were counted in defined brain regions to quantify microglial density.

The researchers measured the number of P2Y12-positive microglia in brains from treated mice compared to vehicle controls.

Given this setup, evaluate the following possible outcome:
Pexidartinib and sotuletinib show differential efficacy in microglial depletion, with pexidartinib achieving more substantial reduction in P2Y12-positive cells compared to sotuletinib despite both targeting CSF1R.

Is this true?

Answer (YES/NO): NO